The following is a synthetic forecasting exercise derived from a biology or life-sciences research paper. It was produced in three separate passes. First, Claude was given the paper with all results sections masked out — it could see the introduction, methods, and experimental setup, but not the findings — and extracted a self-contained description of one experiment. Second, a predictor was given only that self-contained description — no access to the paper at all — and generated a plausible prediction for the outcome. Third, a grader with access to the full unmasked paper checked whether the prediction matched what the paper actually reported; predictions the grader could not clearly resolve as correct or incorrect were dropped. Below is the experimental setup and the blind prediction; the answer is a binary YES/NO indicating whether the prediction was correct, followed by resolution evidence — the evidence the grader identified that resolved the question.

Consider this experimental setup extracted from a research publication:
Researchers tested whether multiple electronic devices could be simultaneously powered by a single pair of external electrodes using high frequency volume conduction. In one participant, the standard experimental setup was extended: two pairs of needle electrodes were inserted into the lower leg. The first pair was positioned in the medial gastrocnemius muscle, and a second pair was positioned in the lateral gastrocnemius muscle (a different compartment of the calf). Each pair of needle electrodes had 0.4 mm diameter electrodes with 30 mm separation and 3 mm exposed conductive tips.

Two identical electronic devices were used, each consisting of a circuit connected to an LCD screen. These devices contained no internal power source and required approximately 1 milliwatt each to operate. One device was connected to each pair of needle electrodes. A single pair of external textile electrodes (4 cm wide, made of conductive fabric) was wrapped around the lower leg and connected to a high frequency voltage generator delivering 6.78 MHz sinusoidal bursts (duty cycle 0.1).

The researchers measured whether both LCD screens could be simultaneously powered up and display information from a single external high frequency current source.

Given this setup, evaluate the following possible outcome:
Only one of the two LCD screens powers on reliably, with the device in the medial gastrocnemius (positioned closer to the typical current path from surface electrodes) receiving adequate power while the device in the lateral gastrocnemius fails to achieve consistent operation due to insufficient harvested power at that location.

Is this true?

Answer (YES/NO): NO